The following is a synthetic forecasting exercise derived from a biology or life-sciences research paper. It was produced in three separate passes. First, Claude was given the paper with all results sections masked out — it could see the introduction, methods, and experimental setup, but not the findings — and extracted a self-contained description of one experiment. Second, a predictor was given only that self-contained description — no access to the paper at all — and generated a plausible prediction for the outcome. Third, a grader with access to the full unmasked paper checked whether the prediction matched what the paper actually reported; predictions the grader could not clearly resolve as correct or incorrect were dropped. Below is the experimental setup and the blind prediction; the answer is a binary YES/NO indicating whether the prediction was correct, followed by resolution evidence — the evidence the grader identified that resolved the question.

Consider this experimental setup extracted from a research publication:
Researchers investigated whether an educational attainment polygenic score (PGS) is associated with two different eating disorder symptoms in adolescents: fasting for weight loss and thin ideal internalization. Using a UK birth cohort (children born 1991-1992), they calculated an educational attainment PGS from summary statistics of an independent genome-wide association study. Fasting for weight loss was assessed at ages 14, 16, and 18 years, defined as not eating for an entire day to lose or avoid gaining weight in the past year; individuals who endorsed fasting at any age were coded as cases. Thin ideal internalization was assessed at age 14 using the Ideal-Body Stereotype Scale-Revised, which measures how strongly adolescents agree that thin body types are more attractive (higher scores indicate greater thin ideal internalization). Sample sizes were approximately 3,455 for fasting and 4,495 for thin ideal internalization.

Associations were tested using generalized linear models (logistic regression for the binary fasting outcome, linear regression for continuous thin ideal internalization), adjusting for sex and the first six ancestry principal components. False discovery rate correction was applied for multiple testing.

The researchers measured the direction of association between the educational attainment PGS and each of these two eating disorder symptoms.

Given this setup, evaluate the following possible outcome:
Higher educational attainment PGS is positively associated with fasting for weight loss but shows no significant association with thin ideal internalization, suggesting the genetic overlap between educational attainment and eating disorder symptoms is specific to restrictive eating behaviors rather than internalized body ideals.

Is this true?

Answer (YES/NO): NO